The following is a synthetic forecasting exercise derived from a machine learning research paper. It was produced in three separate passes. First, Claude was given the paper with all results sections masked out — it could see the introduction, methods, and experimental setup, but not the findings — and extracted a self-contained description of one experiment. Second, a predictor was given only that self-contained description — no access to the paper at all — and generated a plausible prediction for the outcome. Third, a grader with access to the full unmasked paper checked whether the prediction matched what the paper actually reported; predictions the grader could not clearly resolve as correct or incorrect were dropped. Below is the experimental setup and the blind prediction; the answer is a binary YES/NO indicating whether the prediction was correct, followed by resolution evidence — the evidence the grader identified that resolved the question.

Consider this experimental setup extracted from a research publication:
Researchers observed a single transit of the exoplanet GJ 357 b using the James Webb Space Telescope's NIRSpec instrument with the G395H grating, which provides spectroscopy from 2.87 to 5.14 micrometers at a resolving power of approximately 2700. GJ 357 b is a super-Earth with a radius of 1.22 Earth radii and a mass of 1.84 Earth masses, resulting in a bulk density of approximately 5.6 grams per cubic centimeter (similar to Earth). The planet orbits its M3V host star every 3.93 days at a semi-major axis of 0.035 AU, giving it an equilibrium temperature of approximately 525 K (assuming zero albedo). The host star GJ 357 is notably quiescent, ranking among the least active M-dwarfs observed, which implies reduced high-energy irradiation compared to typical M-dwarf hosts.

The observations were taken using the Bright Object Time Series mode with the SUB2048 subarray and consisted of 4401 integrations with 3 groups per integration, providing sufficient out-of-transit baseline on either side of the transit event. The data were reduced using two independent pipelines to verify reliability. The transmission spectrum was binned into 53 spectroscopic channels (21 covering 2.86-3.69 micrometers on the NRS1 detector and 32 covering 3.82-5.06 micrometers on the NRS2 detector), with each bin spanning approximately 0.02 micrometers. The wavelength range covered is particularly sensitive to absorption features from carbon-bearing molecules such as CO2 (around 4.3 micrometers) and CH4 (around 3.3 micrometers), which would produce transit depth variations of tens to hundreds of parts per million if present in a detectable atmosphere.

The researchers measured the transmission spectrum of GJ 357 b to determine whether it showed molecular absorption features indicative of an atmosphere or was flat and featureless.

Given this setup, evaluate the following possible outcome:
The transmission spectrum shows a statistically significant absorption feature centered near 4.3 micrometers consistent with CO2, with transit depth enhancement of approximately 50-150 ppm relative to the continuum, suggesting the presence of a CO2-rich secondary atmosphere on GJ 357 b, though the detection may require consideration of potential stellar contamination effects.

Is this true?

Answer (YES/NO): NO